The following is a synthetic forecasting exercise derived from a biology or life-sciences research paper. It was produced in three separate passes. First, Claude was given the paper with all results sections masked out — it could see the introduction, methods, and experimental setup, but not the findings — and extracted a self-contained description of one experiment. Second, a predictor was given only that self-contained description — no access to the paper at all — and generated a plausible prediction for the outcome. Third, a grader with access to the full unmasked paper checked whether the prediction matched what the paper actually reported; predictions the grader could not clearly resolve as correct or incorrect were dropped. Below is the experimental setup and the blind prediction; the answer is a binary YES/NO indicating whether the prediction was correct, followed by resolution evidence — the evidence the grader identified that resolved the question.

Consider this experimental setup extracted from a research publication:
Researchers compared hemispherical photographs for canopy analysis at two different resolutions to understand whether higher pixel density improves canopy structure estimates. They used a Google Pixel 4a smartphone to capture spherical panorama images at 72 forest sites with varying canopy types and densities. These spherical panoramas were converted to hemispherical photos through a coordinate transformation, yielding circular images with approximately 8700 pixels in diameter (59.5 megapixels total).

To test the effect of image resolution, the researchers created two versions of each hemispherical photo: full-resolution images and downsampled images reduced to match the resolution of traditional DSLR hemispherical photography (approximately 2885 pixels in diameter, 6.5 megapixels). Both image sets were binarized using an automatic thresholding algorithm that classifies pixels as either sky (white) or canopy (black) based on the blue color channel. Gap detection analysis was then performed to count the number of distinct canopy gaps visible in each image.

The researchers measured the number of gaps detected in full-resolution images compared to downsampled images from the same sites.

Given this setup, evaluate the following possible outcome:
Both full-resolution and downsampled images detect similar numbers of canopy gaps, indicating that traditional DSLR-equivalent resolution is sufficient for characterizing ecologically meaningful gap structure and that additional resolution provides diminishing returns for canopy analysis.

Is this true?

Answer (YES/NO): NO